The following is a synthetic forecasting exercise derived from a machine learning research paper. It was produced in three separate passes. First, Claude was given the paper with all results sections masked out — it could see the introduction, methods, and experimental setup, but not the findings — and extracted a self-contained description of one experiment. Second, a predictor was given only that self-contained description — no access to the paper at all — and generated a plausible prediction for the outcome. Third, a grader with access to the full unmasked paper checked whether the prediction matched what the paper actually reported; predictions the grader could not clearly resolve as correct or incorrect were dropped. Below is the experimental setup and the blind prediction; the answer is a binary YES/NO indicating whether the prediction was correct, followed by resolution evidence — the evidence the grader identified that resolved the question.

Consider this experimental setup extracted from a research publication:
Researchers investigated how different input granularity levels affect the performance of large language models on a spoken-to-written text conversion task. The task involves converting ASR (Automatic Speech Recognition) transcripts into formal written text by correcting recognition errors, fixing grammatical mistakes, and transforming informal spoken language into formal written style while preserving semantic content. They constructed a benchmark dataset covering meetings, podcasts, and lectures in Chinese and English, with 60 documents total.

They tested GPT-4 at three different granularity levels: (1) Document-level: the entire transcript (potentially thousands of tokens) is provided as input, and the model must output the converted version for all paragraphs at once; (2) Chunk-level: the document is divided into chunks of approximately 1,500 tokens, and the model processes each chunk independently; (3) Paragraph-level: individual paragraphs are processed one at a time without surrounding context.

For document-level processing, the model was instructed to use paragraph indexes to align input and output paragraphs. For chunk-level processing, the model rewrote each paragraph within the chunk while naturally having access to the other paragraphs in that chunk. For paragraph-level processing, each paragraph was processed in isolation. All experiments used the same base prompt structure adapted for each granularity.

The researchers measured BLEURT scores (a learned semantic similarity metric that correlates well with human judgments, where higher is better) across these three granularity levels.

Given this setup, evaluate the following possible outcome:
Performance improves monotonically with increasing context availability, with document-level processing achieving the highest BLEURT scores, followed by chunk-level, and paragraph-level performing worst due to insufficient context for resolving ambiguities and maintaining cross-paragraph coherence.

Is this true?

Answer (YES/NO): NO